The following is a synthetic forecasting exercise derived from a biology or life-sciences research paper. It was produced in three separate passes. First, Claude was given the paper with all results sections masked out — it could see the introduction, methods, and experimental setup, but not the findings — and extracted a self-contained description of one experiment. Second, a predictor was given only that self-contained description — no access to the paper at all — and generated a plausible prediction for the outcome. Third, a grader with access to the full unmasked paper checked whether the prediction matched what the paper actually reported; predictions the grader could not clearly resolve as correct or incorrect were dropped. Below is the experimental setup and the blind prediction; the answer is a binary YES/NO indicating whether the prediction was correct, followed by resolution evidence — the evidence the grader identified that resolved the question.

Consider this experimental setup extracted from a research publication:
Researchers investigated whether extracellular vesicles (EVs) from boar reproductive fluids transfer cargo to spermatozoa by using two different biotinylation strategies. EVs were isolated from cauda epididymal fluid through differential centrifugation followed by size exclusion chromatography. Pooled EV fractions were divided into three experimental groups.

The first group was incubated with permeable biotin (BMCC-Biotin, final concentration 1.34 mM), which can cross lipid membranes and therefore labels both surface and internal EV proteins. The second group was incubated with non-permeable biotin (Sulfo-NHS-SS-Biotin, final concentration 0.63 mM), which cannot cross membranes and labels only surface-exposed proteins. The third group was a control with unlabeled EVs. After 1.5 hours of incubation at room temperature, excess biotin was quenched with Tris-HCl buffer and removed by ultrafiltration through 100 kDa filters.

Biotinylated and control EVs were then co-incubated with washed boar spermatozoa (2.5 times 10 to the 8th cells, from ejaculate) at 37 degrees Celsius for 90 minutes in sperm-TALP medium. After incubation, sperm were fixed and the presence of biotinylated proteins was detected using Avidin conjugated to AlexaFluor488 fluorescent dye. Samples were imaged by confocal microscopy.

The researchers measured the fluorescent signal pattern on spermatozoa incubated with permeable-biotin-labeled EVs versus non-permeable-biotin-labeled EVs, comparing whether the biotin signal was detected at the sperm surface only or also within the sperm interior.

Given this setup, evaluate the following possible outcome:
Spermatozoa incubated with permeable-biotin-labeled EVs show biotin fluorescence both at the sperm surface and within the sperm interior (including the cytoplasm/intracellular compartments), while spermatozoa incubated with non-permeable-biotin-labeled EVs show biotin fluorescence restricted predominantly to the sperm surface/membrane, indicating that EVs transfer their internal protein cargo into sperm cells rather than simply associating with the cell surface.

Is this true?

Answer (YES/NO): YES